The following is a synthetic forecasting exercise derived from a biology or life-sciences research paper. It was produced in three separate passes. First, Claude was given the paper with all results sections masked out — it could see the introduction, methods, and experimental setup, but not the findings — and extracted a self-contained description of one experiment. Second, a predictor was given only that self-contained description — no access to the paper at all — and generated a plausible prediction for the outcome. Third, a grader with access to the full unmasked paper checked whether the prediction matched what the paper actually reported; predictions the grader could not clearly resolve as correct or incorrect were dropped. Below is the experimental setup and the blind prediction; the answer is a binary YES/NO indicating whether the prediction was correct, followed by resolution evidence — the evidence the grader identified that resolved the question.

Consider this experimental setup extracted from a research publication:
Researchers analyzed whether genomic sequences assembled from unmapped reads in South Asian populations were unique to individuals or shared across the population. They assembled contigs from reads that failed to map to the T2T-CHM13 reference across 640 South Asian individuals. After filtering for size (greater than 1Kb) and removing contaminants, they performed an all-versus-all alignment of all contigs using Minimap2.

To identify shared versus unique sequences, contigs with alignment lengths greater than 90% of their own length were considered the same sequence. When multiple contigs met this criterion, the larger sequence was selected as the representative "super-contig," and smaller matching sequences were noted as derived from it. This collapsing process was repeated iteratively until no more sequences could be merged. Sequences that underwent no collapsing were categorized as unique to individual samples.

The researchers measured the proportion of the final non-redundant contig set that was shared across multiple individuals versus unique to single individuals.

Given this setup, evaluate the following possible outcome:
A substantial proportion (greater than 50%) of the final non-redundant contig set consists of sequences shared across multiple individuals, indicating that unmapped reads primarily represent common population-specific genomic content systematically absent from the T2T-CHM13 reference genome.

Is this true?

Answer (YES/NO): YES